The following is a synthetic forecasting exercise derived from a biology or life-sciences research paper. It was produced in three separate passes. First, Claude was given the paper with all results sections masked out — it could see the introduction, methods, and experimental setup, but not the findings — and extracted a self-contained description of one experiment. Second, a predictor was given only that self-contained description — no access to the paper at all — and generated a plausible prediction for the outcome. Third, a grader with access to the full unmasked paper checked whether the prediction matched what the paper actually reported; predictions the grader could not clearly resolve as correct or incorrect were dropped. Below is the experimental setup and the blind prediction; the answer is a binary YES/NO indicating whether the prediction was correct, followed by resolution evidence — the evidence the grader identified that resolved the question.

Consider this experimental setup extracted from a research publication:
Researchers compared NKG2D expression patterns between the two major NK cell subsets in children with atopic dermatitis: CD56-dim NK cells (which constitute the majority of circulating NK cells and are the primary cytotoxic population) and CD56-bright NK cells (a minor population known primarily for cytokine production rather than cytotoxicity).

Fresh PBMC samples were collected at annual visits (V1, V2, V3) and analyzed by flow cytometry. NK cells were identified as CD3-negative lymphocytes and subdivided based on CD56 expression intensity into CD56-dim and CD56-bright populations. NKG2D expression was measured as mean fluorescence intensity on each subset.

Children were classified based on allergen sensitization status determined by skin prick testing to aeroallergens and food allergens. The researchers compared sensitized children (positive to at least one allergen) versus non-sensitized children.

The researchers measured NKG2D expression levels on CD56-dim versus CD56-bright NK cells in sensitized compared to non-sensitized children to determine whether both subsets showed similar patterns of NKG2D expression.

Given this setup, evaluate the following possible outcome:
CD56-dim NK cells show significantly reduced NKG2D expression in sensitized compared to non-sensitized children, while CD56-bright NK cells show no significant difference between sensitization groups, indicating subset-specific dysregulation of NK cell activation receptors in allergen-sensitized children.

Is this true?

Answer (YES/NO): YES